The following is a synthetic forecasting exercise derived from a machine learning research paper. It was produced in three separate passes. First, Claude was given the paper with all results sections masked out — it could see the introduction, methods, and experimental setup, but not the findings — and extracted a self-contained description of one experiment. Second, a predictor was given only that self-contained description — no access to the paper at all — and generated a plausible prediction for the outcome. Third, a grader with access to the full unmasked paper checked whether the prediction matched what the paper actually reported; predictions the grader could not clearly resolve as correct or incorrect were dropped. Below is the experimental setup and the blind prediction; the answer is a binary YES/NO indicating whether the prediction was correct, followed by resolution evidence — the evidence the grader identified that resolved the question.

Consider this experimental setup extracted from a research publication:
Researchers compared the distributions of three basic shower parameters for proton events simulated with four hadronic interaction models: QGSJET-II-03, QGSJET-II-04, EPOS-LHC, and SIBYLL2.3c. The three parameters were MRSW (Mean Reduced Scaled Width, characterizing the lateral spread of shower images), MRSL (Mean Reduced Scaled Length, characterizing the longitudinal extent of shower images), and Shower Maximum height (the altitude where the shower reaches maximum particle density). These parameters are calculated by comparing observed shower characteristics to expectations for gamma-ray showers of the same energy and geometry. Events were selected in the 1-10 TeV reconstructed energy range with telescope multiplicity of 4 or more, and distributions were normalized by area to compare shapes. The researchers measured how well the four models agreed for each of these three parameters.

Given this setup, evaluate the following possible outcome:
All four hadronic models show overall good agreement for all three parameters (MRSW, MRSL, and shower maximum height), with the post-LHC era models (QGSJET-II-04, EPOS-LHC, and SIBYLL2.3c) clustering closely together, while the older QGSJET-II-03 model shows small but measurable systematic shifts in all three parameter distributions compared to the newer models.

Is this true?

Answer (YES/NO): NO